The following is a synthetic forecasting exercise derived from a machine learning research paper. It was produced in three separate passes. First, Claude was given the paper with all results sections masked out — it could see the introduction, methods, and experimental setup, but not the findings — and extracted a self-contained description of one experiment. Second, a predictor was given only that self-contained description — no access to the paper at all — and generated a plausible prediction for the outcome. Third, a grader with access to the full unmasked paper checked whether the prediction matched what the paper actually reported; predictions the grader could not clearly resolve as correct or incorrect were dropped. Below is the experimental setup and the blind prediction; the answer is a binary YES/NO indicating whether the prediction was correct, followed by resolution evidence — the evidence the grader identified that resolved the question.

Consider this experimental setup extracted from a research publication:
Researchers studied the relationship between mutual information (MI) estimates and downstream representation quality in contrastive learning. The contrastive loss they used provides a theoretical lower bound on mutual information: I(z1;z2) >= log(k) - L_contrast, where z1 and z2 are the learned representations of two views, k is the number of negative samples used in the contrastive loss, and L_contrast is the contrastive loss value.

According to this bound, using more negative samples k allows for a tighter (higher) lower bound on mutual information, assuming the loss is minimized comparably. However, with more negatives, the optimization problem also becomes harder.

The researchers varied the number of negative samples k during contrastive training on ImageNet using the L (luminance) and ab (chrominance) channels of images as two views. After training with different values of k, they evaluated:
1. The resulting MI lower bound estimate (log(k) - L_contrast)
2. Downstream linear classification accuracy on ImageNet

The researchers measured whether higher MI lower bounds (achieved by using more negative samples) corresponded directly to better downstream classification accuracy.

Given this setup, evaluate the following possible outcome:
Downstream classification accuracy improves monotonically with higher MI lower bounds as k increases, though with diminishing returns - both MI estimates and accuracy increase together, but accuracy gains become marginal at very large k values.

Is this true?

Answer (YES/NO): NO